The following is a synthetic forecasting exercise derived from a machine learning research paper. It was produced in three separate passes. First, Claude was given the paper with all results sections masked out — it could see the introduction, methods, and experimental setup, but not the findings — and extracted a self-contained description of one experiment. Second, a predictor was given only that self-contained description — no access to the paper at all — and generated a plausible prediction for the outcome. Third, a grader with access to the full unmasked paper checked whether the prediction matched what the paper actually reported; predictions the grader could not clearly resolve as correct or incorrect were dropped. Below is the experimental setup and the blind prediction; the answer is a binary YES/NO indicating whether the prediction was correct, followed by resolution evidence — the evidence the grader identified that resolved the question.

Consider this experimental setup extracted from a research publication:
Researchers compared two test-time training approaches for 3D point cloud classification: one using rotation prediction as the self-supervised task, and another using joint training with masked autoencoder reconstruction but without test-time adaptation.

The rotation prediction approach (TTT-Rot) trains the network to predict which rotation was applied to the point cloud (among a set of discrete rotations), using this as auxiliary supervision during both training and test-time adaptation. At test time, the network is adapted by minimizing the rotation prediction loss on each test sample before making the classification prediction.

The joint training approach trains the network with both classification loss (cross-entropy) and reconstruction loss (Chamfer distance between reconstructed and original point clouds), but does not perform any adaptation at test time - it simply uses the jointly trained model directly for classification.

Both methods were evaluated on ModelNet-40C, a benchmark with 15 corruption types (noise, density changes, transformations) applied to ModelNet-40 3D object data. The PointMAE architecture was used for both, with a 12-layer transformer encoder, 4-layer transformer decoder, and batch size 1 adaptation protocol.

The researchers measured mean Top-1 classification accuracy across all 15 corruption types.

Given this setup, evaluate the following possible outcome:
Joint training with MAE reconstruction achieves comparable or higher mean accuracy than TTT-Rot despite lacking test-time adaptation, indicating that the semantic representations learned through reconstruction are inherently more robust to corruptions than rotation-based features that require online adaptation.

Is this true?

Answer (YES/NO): YES